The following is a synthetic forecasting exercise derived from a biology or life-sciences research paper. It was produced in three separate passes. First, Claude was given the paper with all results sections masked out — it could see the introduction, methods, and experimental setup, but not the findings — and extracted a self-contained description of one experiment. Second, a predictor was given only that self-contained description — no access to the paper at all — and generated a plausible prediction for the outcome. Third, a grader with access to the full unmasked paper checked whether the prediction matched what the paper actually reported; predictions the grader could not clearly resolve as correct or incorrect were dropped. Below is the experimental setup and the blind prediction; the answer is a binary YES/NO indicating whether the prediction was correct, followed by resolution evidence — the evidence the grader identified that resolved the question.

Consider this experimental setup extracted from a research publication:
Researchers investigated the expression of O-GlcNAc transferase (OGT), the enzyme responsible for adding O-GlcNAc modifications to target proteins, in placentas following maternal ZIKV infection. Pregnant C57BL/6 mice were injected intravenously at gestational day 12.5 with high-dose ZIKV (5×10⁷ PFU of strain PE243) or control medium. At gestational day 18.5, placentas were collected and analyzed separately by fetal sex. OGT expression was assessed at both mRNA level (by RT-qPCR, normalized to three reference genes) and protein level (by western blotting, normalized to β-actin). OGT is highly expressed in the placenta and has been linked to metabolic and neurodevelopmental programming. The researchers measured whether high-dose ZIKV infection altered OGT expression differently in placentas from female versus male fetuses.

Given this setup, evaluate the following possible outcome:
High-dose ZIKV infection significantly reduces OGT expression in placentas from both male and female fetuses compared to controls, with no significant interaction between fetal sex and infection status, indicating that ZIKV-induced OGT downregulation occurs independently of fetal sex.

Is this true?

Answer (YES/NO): NO